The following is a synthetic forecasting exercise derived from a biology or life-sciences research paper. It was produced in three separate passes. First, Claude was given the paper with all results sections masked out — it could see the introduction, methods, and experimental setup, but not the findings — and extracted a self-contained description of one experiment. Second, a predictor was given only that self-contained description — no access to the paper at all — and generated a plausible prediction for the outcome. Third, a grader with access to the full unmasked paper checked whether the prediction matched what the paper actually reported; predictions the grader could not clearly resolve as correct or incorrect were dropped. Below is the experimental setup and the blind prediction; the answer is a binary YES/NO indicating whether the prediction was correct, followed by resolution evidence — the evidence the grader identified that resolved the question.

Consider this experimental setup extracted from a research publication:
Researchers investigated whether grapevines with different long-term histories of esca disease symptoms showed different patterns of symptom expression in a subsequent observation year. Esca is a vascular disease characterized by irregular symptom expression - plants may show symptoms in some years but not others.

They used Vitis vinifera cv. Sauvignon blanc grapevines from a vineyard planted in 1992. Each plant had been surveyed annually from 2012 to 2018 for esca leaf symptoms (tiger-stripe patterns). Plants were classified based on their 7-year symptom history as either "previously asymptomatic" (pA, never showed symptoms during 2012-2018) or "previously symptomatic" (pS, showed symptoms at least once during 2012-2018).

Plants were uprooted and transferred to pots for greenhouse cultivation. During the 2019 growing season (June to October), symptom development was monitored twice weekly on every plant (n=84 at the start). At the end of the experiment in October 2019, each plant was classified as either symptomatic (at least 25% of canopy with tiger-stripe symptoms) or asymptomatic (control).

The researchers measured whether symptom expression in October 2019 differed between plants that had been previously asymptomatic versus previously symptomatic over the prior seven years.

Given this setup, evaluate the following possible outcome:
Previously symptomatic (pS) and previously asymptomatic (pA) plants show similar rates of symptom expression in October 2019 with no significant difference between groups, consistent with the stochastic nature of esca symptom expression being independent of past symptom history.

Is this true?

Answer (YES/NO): YES